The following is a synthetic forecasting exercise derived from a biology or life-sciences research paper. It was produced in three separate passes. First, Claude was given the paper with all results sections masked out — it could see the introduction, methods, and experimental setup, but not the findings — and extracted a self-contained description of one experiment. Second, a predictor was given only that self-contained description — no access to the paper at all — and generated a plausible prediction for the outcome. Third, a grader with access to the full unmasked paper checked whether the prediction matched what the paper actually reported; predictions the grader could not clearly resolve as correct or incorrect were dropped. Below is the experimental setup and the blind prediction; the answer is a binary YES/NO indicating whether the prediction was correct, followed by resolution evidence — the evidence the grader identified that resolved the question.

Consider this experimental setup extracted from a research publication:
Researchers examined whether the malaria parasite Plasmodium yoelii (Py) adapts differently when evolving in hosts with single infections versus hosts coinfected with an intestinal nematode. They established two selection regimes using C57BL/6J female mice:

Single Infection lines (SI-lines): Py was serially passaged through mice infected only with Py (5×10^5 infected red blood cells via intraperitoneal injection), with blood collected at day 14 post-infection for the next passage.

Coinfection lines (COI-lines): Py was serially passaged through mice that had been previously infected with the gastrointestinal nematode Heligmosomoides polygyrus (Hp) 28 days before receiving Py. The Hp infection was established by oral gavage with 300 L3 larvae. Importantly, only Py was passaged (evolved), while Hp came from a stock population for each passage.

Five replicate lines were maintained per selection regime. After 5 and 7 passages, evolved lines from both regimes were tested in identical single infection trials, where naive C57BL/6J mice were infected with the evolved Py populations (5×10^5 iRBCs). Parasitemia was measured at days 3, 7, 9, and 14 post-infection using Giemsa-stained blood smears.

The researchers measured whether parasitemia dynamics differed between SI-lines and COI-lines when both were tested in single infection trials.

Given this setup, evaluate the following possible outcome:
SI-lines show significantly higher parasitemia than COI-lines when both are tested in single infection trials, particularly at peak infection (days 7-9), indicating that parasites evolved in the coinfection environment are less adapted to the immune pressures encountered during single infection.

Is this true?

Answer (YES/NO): NO